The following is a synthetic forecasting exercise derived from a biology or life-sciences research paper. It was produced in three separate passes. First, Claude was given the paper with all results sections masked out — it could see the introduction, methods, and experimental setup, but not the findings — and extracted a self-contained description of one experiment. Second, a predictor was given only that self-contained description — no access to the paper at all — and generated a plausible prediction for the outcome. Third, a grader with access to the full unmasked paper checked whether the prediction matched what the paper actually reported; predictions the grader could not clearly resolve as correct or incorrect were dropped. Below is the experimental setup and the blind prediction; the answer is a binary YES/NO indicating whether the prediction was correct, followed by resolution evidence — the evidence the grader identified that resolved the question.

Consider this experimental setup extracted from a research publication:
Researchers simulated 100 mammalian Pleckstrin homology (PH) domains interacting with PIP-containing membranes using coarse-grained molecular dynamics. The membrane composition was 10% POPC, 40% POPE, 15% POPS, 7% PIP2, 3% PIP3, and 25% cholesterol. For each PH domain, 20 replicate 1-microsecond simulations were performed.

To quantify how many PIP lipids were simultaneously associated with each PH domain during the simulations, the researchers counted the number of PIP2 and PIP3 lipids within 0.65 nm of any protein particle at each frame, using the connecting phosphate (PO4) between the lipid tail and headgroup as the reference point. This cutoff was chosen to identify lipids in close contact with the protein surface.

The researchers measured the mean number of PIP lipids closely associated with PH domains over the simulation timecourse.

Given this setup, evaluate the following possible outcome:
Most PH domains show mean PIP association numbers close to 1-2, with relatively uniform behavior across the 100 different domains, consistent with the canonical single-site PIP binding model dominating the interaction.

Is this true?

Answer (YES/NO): NO